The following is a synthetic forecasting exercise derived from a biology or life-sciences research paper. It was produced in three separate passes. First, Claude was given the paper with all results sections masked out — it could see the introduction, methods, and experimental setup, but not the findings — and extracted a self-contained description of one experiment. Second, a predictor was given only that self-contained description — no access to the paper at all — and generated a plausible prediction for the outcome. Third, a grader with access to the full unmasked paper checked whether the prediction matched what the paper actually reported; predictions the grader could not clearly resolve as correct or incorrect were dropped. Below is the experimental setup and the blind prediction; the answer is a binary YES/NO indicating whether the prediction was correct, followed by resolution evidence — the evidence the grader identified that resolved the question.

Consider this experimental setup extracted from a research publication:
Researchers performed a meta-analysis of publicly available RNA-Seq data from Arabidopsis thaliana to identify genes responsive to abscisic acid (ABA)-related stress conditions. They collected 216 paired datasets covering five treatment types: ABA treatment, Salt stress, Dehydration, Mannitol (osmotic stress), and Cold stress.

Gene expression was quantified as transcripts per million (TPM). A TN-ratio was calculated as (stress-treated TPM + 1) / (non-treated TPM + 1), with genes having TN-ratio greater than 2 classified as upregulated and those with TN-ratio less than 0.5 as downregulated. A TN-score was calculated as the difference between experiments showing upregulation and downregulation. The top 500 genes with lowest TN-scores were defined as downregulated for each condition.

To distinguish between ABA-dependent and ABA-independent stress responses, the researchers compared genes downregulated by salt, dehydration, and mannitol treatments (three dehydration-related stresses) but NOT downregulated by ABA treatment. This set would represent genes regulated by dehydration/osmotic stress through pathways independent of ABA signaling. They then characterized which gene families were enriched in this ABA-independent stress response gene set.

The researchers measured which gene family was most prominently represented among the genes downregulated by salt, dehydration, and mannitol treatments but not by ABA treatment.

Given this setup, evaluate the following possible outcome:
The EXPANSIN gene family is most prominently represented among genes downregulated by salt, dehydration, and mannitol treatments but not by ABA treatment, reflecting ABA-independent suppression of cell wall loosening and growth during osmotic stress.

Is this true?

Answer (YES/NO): NO